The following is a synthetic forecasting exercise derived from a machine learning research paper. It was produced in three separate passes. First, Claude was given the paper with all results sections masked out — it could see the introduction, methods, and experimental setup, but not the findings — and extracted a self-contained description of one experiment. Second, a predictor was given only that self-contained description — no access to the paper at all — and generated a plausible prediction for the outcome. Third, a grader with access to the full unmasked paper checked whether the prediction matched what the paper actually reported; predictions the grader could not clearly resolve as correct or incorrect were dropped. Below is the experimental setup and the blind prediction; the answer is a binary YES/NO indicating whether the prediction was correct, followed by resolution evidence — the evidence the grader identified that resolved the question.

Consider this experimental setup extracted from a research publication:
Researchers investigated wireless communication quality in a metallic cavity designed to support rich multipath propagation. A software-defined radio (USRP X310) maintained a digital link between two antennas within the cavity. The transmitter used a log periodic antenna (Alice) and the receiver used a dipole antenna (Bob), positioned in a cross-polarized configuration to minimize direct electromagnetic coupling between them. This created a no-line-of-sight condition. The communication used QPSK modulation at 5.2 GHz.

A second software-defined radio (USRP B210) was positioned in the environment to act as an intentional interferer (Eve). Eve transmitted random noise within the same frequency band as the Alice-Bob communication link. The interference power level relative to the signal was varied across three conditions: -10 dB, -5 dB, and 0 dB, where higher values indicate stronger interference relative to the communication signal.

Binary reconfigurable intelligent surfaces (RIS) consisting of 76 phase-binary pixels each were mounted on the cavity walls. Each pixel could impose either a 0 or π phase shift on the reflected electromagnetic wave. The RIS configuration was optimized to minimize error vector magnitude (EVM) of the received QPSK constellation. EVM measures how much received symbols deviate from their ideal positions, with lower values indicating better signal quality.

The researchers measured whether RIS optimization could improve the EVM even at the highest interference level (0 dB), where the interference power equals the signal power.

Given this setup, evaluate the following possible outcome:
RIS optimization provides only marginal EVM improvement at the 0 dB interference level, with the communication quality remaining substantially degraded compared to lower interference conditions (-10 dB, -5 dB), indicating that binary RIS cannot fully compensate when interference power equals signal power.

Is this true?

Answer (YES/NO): NO